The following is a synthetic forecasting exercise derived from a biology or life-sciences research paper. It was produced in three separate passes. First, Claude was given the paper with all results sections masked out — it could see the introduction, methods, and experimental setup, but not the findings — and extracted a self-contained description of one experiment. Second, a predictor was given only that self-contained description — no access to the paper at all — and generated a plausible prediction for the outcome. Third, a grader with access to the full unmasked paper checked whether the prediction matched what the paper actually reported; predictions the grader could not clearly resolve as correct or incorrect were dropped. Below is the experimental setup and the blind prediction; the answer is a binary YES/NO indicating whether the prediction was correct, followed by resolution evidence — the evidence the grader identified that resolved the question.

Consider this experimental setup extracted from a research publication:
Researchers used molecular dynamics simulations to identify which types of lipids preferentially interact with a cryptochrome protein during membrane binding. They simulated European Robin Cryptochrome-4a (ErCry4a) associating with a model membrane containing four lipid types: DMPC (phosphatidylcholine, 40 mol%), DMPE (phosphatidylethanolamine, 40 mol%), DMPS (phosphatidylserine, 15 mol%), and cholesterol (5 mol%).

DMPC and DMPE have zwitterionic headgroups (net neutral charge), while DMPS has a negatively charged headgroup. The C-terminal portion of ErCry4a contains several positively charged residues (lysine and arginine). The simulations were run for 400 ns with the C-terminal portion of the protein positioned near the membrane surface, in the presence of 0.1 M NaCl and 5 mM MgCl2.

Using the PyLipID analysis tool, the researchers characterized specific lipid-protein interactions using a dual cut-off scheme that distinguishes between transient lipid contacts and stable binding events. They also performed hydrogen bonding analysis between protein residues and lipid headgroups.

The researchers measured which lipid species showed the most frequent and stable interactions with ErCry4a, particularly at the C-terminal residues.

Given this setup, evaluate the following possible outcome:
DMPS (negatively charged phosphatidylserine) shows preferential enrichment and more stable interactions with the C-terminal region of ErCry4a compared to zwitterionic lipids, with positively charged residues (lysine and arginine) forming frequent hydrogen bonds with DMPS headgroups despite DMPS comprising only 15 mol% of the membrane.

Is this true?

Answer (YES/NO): YES